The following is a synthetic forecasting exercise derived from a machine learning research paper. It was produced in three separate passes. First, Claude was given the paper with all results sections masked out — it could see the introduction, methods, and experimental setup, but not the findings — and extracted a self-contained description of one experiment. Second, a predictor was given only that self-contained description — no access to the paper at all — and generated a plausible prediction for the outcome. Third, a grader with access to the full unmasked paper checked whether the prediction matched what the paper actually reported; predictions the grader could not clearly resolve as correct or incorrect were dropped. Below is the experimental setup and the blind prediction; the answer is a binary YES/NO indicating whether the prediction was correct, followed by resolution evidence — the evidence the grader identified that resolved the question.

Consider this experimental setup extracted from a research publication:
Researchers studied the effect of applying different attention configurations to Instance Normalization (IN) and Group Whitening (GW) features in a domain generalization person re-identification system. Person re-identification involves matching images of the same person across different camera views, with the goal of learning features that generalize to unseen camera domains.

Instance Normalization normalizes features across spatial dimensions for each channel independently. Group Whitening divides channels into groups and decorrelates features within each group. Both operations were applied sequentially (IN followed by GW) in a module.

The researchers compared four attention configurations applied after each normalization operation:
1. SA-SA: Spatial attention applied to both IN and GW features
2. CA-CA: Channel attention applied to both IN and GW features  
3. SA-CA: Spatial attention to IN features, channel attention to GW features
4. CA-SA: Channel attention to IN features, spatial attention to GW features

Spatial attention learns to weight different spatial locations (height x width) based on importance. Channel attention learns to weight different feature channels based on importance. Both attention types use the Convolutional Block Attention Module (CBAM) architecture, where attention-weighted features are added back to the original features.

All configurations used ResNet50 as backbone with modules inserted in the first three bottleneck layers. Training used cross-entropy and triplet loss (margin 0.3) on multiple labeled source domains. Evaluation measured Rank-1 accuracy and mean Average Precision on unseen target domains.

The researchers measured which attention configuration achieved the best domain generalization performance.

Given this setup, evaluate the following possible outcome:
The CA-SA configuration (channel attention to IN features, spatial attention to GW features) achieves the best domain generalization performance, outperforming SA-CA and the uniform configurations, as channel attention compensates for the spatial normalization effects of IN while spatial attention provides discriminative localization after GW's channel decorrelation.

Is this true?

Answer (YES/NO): NO